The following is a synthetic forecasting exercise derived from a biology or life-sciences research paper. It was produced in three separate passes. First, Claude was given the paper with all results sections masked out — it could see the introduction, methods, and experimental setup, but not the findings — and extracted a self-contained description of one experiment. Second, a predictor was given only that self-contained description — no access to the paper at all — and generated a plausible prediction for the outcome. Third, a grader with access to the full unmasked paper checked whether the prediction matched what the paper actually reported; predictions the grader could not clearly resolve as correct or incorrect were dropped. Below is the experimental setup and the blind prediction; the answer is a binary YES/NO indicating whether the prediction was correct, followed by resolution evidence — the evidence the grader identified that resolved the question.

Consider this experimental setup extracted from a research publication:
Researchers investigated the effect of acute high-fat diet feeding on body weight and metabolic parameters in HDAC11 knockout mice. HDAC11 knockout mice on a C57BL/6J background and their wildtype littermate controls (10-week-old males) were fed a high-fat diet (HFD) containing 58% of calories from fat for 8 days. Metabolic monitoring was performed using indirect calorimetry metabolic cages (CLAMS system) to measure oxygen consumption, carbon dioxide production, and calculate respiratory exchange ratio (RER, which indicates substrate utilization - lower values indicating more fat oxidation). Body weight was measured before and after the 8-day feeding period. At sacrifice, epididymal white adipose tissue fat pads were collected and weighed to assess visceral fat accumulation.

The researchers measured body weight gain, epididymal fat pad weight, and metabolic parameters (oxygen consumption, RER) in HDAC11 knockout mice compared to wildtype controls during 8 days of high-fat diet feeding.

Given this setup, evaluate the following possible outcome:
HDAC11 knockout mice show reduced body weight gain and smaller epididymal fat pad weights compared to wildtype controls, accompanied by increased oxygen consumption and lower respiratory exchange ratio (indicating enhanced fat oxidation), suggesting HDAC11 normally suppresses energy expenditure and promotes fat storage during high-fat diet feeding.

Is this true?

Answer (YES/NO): NO